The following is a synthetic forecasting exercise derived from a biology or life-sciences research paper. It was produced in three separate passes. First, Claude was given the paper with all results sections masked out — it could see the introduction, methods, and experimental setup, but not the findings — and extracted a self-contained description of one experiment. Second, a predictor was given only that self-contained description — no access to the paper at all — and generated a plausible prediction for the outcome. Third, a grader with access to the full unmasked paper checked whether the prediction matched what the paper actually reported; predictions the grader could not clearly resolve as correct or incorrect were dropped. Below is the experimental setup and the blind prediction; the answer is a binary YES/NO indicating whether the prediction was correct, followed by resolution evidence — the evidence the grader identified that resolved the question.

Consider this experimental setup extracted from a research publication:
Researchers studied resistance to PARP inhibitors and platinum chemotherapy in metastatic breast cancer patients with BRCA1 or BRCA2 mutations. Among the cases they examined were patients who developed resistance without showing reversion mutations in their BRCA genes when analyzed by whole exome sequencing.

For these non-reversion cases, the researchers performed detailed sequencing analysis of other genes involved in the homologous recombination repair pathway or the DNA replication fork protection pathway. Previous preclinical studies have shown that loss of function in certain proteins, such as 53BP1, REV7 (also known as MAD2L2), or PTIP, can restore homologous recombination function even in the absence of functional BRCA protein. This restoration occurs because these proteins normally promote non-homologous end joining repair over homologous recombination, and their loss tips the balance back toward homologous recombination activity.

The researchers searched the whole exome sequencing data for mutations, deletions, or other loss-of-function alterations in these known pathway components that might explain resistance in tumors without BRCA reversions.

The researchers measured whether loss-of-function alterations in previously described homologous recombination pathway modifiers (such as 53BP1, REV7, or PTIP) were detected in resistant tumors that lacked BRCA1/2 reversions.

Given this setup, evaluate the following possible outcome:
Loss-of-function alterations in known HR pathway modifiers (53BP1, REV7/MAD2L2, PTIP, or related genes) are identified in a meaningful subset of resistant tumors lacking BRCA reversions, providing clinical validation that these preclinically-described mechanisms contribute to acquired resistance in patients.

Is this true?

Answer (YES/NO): NO